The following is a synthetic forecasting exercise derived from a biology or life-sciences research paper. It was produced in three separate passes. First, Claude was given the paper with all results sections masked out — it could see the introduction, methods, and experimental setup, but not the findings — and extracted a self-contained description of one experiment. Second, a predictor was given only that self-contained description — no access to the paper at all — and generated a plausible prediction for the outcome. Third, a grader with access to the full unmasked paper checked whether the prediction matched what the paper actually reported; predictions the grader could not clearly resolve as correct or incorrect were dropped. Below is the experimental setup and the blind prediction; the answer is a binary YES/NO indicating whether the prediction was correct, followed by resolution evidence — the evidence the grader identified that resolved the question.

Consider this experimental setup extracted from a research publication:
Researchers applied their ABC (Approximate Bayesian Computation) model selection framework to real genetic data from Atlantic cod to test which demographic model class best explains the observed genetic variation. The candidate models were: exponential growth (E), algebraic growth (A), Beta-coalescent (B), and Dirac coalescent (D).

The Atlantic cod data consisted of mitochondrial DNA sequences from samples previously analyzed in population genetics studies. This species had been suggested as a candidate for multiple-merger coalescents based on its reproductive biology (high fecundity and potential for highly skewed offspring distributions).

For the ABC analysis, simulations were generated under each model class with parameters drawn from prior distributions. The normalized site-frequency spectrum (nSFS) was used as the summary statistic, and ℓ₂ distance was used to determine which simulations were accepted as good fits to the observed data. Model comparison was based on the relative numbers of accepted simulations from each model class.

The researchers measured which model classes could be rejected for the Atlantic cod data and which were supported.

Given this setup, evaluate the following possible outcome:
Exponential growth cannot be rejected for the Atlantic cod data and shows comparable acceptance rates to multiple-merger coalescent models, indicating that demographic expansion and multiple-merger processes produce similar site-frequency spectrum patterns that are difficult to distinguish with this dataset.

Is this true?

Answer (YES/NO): NO